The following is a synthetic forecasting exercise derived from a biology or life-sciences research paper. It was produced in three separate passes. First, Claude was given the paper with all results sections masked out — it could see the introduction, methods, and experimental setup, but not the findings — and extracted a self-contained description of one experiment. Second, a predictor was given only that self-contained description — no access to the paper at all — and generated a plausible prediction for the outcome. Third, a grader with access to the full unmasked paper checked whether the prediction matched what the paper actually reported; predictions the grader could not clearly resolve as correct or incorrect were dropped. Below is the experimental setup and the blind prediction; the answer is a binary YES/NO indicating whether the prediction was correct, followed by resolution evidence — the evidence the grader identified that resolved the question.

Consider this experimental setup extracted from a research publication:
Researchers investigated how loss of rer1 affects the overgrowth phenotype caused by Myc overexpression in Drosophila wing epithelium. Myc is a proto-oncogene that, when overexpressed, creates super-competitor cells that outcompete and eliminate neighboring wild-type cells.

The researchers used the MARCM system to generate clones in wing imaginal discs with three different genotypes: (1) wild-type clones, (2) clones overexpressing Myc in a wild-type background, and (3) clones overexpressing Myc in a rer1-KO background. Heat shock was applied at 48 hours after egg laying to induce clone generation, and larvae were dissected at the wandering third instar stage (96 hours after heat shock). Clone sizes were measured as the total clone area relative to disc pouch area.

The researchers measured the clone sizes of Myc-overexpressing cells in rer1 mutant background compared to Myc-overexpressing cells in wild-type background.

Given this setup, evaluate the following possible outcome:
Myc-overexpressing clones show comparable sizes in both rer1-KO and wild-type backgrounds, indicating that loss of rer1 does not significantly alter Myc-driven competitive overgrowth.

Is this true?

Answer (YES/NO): NO